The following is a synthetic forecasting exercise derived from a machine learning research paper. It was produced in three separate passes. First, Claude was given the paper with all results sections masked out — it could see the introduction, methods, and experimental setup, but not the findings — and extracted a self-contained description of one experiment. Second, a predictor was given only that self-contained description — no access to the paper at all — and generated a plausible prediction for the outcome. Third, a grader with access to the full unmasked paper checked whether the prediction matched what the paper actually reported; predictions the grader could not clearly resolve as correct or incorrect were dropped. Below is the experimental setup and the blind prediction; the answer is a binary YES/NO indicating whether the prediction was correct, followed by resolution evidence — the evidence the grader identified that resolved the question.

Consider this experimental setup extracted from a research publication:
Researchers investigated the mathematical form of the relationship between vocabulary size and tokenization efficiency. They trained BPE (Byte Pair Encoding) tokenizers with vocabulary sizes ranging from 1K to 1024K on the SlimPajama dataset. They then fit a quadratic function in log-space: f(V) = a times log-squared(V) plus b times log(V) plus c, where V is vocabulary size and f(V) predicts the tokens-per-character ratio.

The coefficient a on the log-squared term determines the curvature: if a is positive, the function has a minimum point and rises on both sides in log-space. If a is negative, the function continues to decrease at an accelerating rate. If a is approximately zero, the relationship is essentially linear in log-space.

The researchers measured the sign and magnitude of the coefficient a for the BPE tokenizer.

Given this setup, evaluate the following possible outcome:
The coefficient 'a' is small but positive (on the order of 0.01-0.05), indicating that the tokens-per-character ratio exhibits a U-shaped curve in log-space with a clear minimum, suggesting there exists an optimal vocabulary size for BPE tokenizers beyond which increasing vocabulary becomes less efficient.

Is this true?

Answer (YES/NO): NO